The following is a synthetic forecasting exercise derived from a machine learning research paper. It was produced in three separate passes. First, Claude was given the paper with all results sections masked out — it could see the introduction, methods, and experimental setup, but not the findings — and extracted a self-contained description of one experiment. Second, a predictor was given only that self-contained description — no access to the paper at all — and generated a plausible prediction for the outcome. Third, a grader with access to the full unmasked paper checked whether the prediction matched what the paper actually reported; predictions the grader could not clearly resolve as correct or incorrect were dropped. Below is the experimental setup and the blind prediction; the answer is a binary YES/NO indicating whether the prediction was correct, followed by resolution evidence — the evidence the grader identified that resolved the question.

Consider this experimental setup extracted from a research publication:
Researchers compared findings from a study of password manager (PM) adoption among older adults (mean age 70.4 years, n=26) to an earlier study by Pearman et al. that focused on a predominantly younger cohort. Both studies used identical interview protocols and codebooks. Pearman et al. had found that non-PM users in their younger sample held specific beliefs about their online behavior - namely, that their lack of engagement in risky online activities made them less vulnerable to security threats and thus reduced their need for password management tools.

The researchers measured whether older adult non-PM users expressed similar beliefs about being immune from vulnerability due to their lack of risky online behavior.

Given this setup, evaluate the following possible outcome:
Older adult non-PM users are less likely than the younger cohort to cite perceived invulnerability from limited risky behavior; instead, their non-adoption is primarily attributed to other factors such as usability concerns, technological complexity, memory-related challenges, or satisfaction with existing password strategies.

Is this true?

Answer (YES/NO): NO